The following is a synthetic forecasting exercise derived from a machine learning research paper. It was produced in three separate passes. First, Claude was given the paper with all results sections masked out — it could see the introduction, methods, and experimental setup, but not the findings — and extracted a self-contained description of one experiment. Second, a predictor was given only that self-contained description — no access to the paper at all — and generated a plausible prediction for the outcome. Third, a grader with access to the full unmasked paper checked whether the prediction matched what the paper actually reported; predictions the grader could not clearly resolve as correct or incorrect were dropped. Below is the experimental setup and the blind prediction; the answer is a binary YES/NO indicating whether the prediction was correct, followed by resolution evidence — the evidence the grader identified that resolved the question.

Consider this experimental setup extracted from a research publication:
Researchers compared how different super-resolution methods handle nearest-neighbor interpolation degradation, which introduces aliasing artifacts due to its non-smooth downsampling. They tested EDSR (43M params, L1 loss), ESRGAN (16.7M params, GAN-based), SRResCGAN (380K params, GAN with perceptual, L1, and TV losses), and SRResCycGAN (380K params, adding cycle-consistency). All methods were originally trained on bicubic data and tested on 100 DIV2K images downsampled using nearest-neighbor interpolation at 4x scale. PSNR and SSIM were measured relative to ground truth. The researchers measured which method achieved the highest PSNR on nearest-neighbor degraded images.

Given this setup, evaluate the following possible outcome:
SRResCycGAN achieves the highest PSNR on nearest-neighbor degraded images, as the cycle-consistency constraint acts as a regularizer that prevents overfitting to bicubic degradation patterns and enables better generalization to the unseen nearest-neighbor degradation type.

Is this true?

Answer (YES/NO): YES